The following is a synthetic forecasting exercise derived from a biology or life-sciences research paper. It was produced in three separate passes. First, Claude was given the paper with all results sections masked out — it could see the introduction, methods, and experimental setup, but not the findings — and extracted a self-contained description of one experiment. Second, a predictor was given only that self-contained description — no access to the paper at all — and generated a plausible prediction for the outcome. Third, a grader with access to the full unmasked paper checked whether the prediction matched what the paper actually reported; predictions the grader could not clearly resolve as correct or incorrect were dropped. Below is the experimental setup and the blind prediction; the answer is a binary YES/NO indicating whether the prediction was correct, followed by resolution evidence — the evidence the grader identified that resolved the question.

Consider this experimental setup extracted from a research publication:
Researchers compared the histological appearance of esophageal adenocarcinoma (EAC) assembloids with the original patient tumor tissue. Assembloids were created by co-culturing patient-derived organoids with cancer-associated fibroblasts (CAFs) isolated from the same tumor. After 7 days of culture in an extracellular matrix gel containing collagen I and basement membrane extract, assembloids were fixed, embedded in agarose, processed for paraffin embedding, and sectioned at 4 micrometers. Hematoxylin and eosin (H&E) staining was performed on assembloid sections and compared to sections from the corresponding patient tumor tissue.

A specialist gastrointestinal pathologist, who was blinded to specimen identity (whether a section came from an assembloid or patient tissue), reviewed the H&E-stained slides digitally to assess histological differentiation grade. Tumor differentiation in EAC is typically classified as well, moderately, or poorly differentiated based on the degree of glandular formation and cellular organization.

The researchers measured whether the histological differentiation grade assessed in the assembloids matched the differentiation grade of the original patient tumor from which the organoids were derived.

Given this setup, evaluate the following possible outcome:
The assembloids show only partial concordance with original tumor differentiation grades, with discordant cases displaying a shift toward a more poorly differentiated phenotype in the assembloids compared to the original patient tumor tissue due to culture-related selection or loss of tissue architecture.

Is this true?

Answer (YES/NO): NO